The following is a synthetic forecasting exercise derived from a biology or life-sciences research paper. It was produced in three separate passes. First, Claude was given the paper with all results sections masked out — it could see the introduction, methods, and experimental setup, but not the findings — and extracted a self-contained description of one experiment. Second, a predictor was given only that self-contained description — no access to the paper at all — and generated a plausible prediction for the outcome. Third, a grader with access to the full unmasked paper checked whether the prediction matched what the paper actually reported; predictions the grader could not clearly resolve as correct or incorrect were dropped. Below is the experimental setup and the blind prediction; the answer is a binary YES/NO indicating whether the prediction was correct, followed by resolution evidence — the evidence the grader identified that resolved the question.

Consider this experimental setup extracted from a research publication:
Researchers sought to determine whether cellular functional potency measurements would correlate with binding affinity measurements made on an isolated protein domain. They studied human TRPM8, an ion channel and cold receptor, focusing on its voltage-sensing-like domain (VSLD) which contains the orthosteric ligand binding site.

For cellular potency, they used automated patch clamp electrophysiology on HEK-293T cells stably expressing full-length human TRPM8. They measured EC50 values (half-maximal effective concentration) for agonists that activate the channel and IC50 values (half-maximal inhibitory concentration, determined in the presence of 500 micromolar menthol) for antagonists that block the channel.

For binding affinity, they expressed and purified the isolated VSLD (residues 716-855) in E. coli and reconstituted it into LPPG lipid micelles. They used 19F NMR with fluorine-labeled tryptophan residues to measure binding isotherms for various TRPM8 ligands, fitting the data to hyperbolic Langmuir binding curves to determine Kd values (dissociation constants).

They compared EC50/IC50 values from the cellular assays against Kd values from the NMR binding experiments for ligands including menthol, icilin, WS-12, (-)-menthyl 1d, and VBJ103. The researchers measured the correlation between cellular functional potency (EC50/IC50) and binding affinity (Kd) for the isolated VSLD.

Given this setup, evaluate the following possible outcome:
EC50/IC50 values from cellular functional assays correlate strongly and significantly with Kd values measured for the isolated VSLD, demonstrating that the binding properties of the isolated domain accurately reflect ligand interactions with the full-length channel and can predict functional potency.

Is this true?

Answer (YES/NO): YES